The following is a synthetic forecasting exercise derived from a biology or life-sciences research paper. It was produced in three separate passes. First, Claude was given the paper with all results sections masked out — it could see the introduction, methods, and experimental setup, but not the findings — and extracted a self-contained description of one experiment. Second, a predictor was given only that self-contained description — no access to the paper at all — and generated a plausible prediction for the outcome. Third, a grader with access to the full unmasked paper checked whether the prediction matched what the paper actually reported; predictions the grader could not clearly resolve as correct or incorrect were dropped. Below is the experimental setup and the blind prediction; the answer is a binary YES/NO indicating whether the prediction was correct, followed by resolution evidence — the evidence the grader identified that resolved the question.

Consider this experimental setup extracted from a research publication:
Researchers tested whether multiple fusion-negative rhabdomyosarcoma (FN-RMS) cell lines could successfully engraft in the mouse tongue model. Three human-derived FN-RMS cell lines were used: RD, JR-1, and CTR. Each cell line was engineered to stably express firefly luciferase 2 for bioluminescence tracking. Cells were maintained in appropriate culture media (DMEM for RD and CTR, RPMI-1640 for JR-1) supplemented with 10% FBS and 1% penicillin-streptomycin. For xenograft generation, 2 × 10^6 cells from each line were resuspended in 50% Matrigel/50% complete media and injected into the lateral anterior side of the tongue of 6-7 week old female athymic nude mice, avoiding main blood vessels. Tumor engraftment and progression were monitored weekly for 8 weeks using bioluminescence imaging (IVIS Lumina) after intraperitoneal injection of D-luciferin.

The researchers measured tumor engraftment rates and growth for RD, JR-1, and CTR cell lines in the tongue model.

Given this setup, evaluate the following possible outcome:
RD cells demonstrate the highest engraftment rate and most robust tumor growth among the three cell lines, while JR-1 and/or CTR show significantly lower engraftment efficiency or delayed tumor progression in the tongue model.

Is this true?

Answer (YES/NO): NO